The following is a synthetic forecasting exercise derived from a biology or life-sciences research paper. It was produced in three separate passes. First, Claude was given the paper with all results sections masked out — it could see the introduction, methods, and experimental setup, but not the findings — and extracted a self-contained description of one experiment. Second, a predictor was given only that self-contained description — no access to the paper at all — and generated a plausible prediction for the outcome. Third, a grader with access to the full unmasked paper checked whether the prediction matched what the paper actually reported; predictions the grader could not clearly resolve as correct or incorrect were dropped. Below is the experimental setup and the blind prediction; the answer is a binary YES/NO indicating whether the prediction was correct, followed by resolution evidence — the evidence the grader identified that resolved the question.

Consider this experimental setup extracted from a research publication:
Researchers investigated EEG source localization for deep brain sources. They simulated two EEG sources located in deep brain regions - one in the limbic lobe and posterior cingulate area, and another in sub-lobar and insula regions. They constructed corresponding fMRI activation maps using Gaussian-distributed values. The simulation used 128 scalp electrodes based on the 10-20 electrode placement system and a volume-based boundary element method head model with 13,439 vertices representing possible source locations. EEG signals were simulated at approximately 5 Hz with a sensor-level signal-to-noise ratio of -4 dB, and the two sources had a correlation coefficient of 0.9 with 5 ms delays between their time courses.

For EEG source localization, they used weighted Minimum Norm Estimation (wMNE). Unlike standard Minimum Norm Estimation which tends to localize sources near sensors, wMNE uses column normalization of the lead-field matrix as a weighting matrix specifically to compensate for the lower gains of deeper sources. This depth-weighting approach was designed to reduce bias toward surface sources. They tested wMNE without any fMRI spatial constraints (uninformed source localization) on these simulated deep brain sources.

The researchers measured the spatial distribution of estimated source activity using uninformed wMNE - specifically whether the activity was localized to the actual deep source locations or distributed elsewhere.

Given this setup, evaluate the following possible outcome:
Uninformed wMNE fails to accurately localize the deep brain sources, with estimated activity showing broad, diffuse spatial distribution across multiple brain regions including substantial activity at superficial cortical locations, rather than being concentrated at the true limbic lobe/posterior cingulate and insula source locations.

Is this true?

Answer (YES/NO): YES